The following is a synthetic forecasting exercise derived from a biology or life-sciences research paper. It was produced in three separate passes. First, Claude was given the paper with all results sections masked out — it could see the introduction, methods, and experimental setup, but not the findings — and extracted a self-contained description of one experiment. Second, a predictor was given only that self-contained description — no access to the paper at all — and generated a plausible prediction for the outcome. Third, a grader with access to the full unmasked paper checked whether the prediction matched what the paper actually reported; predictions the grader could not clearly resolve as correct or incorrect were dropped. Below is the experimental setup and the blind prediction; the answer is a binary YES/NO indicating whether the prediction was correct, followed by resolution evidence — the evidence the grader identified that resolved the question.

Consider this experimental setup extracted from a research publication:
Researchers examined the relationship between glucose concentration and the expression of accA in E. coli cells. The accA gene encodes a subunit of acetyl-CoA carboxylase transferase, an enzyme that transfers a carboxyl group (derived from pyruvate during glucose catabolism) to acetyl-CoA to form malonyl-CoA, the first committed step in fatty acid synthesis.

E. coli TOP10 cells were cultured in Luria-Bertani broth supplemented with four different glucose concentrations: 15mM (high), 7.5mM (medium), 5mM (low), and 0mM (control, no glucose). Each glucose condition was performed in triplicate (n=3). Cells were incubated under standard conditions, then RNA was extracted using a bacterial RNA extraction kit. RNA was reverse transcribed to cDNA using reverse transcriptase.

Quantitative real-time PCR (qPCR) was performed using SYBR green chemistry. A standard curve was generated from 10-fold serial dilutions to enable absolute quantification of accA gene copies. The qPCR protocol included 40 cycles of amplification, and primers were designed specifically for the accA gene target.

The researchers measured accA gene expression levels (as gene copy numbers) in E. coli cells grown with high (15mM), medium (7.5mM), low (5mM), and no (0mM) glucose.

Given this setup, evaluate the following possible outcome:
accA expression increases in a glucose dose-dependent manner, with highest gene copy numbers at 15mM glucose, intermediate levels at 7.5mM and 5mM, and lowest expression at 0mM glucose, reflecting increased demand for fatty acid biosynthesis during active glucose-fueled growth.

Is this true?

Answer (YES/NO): NO